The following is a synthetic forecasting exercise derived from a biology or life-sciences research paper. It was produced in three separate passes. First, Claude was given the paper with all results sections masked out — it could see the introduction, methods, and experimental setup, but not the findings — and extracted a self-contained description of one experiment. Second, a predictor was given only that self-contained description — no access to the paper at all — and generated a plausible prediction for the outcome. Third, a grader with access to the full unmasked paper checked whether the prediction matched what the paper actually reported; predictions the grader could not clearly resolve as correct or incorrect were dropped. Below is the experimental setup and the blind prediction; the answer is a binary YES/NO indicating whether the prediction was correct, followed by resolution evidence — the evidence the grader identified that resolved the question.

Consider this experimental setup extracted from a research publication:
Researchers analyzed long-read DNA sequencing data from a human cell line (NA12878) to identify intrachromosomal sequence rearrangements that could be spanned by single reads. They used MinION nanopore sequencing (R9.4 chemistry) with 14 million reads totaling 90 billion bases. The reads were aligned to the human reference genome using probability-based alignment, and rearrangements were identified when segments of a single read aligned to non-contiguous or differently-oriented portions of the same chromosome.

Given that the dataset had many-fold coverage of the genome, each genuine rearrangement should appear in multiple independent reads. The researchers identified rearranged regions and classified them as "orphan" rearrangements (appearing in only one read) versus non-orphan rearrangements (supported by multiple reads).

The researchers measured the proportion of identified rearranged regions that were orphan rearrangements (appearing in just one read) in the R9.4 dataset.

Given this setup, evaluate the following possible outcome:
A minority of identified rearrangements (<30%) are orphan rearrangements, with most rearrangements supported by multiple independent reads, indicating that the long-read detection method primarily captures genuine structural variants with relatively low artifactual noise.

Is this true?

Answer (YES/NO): NO